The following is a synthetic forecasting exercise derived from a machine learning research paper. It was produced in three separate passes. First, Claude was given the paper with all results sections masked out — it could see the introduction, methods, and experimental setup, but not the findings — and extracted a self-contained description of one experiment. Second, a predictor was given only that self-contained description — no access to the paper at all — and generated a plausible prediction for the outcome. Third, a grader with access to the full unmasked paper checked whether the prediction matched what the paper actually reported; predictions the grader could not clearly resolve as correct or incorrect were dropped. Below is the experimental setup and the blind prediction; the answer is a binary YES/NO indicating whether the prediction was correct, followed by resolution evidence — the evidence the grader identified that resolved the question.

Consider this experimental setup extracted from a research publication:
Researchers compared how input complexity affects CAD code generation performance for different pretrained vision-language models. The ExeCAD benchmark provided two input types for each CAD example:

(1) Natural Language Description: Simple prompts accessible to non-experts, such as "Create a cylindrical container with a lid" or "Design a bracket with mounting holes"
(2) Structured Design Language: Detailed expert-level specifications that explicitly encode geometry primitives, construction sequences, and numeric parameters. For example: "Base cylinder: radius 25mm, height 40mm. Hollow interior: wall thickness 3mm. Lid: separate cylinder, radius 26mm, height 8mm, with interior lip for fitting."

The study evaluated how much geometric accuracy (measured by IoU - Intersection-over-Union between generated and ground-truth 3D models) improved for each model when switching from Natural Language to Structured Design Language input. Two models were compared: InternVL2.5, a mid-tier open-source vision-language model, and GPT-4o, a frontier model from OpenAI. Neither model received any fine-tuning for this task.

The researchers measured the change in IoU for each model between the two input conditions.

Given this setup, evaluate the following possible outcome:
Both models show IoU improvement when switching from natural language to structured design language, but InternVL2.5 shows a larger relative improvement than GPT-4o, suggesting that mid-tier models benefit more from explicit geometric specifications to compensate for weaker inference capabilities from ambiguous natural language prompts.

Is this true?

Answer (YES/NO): YES